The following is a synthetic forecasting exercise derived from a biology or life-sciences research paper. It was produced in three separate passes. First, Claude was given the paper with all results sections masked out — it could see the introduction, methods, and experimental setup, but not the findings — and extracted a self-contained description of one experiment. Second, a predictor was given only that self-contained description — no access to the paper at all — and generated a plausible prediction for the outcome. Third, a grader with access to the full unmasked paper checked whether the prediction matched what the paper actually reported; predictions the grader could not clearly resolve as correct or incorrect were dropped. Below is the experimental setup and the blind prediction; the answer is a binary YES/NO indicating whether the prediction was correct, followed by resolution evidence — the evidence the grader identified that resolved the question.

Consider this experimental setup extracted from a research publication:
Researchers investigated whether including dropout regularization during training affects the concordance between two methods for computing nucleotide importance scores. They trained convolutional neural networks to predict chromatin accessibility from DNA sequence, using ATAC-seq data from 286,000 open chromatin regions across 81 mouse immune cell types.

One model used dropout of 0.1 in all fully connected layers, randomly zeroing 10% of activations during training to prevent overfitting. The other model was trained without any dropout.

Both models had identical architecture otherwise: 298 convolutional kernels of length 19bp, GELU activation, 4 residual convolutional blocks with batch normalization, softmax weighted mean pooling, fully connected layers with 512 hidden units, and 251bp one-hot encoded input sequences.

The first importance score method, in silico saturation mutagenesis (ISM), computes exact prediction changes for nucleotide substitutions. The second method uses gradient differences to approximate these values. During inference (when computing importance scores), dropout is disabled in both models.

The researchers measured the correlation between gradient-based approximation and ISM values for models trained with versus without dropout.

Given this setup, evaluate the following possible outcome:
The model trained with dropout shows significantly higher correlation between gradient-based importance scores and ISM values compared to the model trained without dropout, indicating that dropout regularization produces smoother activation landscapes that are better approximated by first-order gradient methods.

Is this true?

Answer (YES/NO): NO